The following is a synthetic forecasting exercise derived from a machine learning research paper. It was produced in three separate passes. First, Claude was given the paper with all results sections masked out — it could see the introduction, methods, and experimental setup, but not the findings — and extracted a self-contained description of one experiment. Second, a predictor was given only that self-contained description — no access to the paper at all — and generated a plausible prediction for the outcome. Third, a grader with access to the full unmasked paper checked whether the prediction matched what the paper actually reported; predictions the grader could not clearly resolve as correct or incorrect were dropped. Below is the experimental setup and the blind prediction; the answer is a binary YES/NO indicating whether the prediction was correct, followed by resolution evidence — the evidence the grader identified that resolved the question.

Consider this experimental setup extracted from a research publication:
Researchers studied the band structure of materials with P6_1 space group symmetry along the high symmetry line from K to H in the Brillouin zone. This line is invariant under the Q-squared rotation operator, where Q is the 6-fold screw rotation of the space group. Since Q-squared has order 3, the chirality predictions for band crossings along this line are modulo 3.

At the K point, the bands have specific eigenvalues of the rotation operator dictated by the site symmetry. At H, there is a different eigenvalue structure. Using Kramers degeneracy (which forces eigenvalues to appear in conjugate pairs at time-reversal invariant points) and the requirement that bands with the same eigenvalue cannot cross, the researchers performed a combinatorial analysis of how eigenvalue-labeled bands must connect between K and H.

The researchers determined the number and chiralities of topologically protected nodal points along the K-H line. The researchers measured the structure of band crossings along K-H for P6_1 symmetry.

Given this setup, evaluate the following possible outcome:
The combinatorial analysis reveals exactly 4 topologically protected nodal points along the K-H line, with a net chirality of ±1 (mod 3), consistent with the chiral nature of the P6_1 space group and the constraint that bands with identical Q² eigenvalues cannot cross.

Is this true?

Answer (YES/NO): NO